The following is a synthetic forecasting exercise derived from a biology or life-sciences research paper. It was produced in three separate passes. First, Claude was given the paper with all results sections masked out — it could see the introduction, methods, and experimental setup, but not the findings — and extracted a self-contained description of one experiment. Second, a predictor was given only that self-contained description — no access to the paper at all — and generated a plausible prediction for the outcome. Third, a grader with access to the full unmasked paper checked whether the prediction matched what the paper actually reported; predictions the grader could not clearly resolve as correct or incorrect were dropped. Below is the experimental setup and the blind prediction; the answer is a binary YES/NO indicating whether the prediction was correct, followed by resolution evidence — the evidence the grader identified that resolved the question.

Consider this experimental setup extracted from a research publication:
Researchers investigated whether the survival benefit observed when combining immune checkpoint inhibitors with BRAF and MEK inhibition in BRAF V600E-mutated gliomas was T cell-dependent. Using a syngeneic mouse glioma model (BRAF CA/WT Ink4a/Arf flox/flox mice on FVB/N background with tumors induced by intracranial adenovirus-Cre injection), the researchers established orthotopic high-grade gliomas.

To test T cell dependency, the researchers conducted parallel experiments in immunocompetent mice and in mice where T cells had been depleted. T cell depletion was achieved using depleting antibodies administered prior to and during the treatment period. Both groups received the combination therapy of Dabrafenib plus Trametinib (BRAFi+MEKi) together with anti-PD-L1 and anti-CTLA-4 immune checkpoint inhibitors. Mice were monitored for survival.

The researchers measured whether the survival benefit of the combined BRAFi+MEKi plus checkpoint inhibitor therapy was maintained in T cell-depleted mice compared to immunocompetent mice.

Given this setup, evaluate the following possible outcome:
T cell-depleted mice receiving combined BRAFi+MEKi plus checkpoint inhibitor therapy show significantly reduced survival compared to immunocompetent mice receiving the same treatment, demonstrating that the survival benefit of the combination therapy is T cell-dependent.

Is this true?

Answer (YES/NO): YES